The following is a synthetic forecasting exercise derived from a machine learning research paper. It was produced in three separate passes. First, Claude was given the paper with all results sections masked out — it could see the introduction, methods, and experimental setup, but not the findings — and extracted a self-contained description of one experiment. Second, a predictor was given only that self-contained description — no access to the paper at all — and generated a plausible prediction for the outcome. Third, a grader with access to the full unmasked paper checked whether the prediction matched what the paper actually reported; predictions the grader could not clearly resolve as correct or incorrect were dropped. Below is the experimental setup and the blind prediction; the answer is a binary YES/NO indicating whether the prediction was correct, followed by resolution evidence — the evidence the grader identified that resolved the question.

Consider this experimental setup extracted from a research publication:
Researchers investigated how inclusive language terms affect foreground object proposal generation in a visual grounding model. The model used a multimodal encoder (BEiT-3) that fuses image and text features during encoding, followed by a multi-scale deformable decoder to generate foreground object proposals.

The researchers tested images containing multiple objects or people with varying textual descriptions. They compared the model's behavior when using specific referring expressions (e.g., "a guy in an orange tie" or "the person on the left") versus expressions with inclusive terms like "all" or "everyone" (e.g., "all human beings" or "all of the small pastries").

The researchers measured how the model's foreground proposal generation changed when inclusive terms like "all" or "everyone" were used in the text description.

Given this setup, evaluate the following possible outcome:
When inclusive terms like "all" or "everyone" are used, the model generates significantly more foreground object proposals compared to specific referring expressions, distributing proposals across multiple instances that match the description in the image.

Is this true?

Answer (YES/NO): YES